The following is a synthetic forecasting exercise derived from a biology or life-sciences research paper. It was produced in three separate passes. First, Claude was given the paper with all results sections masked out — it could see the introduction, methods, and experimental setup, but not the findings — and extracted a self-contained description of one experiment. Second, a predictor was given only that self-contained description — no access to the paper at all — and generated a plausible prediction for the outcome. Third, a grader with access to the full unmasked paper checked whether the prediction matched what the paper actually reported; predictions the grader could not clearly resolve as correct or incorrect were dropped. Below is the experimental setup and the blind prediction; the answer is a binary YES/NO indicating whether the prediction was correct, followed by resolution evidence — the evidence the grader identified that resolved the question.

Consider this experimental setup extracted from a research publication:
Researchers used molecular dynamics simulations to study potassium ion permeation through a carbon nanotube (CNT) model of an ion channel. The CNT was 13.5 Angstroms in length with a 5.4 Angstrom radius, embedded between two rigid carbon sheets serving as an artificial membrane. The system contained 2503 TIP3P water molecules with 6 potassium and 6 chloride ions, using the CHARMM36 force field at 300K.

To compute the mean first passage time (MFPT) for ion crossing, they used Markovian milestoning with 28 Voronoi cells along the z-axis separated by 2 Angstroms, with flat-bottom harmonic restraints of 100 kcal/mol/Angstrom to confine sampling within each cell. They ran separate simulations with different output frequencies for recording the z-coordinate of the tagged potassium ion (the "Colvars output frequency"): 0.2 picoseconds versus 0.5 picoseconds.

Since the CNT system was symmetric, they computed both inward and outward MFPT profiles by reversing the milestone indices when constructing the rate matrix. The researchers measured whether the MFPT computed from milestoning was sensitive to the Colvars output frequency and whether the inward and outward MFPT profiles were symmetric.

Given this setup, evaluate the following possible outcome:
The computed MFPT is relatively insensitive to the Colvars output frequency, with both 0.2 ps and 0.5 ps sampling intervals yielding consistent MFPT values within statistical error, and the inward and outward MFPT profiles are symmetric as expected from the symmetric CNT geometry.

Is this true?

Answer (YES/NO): NO